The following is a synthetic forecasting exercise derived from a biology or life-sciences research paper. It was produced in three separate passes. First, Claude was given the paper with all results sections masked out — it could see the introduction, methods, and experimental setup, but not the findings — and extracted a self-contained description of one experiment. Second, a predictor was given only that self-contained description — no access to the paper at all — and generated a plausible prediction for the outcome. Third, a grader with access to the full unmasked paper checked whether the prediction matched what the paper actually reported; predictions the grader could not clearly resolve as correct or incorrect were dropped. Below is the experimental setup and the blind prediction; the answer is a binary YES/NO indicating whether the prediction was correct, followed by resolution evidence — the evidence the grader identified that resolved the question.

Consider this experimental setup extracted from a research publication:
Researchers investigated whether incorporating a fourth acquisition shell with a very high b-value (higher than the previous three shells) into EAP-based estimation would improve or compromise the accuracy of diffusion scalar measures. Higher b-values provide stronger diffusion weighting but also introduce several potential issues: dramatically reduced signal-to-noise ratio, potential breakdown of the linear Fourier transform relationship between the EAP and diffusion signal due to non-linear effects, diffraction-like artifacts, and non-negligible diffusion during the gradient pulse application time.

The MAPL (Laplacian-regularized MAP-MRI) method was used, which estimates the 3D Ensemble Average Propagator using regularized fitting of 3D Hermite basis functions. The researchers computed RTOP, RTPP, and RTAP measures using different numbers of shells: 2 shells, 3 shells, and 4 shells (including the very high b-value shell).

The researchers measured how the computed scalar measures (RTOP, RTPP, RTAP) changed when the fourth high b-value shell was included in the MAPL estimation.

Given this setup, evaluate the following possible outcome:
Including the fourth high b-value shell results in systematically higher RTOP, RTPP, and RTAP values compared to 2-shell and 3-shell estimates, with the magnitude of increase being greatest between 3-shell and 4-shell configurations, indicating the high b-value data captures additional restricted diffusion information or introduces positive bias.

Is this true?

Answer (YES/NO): YES